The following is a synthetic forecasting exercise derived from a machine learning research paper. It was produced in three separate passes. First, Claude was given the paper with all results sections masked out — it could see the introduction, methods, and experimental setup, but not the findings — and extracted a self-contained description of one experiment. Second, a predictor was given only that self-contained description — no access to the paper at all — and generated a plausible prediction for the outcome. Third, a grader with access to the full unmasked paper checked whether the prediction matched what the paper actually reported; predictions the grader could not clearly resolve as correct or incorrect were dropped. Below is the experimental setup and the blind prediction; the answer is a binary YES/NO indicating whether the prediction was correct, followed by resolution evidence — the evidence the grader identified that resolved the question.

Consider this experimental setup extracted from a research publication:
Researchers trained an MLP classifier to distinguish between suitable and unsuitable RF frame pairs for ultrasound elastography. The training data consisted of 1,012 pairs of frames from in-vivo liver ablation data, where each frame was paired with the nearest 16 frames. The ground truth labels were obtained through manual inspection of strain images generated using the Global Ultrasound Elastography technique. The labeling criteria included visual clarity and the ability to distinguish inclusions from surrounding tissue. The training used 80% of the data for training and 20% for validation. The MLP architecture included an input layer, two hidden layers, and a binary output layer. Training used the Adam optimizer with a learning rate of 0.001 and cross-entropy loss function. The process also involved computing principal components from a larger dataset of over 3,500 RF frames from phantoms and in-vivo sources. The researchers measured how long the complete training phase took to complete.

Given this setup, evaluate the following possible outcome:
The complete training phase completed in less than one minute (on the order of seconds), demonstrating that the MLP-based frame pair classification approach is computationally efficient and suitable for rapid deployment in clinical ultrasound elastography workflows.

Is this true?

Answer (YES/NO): NO